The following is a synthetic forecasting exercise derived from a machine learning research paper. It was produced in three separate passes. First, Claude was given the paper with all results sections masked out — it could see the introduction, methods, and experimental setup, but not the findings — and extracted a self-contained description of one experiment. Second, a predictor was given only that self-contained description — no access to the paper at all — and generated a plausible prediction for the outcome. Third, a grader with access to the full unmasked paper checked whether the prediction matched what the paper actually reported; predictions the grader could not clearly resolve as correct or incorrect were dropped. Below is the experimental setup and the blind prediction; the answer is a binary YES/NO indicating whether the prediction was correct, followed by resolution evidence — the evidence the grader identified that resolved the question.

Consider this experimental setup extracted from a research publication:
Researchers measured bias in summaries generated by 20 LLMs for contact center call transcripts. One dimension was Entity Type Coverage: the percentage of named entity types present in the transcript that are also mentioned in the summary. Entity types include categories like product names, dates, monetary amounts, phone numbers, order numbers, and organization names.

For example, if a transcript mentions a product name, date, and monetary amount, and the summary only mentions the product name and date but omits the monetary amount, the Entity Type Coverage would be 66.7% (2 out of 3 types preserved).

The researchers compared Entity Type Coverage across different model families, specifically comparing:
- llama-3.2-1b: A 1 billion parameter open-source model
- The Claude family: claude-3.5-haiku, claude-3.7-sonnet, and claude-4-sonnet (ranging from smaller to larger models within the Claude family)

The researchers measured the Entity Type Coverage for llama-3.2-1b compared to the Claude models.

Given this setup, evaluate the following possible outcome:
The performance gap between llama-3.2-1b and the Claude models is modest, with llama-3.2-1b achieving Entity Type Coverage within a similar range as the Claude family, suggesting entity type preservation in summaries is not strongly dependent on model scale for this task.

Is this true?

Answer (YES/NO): NO